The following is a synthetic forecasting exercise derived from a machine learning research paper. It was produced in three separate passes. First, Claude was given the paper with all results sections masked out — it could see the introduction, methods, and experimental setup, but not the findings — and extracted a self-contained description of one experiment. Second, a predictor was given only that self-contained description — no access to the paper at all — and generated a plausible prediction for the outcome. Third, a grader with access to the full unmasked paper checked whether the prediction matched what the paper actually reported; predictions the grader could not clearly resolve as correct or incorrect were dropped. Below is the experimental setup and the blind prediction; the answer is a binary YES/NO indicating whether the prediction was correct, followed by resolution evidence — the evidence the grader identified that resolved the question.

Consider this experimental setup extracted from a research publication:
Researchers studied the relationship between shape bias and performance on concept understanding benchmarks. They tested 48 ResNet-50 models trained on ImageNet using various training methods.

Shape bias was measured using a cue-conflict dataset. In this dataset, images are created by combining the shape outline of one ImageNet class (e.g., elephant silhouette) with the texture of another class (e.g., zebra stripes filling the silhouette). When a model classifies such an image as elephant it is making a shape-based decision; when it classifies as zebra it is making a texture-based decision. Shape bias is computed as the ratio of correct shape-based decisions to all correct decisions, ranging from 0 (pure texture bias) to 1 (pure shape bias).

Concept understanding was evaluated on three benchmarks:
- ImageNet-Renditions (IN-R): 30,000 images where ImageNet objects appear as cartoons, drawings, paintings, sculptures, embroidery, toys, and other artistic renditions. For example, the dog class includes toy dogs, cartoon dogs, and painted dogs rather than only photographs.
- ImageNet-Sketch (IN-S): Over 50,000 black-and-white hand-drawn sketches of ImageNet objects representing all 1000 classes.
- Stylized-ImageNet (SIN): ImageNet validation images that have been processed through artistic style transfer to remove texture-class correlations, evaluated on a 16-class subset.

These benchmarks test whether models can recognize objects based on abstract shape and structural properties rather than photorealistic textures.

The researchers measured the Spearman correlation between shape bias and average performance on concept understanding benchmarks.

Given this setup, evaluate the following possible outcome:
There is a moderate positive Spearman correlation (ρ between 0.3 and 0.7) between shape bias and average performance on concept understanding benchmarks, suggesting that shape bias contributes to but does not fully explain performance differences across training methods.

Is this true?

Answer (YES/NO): YES